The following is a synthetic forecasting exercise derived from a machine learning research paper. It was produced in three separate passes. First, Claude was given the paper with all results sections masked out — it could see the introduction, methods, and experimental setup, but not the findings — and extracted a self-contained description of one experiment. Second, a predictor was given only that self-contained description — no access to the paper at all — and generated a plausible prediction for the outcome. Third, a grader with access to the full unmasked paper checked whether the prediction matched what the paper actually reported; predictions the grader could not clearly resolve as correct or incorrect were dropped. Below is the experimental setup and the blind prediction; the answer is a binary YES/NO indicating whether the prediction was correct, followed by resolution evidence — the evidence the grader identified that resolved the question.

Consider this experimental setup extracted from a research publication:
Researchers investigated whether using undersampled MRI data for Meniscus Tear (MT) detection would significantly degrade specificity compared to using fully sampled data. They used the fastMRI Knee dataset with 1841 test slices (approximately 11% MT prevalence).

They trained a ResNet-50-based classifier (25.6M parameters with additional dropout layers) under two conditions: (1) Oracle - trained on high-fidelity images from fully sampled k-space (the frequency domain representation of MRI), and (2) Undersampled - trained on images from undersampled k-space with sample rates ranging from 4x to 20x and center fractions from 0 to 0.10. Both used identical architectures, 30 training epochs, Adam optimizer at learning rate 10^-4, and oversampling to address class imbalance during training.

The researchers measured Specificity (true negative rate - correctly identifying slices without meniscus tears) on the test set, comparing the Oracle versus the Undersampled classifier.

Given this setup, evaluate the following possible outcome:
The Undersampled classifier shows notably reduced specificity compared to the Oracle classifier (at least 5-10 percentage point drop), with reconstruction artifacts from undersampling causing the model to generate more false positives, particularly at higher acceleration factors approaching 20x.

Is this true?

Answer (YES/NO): NO